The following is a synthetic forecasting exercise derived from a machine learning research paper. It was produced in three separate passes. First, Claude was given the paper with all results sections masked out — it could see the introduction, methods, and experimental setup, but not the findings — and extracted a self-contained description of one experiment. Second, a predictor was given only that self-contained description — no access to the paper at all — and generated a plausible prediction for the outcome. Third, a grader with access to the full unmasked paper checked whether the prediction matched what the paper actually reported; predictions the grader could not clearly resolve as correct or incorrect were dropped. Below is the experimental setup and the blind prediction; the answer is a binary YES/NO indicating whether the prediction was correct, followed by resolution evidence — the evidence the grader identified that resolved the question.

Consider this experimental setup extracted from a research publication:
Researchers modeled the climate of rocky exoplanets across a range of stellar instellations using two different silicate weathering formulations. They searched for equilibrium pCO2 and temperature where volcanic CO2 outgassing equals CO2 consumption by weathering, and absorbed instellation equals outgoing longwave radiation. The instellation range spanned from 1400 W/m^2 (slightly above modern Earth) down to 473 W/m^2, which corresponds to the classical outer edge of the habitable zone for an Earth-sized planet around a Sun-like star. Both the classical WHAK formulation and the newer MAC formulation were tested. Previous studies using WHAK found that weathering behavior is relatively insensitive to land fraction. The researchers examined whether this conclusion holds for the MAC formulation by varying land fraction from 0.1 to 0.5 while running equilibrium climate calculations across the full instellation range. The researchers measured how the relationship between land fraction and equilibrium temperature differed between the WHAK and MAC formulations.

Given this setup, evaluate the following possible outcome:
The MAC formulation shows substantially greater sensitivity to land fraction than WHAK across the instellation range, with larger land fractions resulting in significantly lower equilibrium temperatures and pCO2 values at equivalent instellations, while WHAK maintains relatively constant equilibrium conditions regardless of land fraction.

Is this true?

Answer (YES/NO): YES